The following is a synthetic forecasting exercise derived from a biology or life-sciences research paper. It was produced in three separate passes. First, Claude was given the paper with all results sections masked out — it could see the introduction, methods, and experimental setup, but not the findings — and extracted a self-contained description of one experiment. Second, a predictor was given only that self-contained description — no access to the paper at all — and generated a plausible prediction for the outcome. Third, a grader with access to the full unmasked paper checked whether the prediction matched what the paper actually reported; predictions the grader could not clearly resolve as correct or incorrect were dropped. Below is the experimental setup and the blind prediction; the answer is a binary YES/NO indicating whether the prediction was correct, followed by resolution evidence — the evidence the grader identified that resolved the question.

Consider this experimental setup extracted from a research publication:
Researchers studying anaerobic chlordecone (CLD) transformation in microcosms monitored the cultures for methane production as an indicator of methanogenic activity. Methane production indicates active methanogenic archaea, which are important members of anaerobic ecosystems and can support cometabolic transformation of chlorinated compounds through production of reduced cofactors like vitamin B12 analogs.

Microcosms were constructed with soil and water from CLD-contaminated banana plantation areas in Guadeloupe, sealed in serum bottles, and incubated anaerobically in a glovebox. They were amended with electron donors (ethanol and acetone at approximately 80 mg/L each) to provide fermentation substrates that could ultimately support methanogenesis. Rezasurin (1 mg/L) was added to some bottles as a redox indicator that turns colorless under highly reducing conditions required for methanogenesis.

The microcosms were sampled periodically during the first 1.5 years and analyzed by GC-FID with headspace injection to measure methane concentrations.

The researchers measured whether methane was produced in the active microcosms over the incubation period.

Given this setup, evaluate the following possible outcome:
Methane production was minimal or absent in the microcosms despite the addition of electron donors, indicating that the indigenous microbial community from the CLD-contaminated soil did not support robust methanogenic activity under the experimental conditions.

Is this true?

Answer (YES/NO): NO